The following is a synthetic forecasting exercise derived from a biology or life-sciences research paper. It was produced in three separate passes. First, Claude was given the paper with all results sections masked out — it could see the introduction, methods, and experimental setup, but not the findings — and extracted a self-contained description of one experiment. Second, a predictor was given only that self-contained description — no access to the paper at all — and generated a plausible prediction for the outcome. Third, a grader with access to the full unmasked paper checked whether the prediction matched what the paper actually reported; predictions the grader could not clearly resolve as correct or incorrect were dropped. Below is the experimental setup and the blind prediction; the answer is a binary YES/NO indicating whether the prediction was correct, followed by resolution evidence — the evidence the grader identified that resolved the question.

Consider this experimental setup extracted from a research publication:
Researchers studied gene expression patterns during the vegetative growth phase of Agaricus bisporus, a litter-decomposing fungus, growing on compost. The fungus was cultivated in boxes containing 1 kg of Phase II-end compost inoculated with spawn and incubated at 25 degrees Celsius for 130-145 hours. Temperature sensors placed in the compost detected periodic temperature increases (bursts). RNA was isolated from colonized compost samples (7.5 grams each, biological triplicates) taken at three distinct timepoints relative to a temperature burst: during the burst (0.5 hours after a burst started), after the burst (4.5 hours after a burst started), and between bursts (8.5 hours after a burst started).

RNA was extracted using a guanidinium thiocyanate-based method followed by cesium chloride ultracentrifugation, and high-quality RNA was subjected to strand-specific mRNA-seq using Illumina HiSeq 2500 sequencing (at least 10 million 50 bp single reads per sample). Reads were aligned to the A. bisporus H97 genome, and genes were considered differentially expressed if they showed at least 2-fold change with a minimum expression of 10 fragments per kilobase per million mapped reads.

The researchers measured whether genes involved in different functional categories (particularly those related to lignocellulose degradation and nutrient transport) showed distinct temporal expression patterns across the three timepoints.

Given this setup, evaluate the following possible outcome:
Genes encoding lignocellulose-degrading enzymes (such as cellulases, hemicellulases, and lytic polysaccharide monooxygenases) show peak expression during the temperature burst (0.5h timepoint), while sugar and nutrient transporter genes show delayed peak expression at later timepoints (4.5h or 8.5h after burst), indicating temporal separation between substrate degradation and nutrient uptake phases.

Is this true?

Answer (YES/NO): NO